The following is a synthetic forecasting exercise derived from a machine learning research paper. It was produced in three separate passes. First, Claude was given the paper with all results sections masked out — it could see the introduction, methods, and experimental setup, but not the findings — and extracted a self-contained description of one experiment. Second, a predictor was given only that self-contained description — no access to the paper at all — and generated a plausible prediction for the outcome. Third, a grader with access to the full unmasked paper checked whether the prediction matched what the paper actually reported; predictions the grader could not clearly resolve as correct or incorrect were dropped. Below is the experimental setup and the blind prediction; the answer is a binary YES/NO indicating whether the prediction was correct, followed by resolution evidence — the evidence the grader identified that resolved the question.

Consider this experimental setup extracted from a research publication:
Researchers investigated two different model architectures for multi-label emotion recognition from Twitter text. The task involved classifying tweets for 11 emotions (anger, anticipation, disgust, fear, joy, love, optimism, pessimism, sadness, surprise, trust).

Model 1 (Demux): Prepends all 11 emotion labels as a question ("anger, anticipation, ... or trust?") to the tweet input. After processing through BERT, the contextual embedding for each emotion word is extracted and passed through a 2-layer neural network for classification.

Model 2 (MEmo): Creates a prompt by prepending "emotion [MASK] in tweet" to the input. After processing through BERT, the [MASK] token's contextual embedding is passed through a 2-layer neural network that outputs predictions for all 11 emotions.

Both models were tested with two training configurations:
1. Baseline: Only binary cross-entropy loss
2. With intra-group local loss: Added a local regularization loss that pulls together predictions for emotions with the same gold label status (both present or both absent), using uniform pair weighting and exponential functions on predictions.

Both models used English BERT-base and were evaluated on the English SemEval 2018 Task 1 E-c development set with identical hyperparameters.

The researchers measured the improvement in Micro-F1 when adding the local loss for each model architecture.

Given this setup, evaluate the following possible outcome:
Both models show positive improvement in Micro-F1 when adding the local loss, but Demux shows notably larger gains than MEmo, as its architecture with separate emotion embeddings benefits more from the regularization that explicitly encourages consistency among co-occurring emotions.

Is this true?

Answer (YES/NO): NO